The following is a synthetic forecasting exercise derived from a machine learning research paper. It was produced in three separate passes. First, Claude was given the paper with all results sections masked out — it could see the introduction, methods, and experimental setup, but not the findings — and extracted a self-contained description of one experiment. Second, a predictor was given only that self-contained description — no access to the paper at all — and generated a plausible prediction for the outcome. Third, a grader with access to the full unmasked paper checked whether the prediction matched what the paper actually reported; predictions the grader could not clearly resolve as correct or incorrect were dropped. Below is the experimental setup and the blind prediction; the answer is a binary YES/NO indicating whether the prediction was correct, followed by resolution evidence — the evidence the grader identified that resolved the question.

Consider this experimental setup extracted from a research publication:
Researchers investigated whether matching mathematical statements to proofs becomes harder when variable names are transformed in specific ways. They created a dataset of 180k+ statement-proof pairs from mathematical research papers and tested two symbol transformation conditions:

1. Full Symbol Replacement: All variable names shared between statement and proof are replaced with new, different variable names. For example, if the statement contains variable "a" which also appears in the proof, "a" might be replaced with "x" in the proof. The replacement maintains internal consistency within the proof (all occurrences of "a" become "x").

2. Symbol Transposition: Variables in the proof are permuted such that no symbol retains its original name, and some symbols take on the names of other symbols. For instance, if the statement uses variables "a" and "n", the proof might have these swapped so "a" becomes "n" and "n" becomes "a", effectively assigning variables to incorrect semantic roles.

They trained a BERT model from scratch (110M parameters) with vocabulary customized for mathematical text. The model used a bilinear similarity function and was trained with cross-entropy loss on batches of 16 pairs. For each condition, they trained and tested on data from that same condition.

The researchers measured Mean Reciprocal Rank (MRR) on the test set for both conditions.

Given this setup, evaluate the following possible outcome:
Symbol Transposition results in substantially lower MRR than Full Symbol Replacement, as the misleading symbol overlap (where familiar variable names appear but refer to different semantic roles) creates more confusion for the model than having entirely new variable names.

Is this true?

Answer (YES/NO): NO